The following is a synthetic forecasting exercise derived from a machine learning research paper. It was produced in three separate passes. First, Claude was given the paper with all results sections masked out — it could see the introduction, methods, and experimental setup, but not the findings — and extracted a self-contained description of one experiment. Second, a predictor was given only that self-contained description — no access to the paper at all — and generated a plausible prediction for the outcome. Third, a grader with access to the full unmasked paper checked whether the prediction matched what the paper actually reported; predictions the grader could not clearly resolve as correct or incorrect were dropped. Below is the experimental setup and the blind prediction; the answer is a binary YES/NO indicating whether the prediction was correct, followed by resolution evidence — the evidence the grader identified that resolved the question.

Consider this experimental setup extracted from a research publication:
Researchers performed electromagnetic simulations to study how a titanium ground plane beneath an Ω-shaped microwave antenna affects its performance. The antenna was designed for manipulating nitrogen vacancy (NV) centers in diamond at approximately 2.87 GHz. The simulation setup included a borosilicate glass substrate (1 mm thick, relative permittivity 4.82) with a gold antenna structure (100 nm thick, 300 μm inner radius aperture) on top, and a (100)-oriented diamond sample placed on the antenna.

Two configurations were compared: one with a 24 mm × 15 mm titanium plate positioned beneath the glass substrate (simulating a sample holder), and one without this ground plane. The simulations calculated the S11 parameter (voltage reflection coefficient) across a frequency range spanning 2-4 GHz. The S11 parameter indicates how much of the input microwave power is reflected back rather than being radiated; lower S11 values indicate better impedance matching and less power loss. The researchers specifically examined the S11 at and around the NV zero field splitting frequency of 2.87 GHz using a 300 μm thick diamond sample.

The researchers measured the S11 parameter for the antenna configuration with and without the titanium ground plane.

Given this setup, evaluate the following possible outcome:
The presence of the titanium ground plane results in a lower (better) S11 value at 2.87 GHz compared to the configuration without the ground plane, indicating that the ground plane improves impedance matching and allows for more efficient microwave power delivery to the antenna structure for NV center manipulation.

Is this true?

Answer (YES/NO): YES